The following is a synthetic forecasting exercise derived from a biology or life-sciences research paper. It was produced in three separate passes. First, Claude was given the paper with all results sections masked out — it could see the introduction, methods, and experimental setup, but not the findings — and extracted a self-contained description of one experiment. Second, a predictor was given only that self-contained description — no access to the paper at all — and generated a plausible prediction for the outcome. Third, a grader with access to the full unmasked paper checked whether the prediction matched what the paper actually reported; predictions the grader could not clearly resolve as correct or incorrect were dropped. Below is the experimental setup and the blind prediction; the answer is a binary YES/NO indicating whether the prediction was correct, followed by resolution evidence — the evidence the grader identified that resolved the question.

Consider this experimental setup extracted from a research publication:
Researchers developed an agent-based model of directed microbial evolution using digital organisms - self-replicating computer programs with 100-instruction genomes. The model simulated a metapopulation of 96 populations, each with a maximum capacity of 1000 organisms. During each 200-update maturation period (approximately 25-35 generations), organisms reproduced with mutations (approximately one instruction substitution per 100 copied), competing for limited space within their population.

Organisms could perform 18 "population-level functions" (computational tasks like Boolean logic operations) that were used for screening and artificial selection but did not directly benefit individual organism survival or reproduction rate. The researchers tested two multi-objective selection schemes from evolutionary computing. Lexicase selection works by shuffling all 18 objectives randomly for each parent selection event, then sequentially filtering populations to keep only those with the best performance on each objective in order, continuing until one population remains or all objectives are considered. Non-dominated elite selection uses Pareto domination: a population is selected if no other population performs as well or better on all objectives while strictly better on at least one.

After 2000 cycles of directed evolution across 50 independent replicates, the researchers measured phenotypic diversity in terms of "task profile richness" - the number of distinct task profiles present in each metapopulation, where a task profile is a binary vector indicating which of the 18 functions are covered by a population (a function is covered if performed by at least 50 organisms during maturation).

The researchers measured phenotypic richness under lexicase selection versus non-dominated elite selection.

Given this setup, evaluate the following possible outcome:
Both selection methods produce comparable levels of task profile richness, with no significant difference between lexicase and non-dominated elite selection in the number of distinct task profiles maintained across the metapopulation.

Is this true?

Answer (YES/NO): YES